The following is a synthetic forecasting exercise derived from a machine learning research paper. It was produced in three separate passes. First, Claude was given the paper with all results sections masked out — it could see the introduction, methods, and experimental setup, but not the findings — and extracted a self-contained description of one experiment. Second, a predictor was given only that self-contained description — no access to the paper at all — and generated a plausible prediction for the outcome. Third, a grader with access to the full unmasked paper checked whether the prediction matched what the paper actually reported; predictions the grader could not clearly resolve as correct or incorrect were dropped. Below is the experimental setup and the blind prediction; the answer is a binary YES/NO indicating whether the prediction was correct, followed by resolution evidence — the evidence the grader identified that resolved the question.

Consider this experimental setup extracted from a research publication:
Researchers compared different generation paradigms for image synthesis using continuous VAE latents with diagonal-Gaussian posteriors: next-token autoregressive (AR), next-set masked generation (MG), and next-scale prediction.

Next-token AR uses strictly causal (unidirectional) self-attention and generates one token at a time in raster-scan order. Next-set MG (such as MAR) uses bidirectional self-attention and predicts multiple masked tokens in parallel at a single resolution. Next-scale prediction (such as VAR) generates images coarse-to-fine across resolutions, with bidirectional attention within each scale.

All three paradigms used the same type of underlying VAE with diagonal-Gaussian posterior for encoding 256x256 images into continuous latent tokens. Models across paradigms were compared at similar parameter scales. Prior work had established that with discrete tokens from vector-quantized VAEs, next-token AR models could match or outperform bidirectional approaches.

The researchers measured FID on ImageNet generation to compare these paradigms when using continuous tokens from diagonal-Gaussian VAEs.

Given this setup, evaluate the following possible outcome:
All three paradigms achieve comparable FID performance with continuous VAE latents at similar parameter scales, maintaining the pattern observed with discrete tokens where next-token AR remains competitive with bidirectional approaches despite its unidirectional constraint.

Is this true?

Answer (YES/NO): NO